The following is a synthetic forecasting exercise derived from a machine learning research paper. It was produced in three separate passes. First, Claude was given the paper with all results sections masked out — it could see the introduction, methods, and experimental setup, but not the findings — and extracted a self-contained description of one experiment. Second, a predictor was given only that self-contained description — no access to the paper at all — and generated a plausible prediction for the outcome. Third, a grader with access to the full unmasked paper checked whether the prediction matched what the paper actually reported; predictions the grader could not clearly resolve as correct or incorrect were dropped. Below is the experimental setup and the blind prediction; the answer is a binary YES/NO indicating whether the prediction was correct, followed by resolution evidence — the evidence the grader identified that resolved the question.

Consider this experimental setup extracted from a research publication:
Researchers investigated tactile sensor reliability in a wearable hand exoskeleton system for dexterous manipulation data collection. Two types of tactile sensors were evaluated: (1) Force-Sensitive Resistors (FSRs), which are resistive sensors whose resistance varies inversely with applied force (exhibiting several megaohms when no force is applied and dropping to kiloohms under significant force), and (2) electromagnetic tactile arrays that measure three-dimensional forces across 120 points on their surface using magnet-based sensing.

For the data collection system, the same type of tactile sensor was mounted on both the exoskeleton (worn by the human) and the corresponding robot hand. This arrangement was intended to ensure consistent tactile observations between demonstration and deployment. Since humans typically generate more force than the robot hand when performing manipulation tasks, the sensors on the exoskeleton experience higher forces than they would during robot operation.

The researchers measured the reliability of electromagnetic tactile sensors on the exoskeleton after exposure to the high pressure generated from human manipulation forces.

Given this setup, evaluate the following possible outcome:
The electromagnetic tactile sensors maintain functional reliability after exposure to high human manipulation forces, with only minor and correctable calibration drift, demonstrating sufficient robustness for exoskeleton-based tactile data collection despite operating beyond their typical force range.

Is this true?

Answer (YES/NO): NO